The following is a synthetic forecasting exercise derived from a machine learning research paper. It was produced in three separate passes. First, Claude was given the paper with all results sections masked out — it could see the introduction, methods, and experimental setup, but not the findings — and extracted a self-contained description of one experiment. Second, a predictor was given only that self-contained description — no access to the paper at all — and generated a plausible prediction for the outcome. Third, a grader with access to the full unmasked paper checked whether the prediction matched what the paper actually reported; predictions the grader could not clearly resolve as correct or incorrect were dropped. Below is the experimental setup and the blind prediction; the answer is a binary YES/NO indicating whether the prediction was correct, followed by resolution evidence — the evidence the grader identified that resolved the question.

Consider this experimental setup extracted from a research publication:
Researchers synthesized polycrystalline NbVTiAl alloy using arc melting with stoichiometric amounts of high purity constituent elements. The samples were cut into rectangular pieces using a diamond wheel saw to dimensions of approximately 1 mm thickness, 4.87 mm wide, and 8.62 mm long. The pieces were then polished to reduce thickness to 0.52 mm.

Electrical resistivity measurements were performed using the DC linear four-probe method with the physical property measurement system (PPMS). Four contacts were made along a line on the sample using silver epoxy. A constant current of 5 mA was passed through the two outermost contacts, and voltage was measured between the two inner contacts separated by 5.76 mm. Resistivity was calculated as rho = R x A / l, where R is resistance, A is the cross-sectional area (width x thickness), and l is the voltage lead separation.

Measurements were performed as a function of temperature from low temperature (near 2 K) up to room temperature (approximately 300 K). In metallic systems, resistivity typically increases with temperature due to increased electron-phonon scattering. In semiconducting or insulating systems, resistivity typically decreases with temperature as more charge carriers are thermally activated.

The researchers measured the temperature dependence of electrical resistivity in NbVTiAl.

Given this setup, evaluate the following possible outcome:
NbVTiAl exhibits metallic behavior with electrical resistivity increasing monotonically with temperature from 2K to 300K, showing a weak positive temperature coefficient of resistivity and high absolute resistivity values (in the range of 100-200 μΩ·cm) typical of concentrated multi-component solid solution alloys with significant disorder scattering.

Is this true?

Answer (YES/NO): NO